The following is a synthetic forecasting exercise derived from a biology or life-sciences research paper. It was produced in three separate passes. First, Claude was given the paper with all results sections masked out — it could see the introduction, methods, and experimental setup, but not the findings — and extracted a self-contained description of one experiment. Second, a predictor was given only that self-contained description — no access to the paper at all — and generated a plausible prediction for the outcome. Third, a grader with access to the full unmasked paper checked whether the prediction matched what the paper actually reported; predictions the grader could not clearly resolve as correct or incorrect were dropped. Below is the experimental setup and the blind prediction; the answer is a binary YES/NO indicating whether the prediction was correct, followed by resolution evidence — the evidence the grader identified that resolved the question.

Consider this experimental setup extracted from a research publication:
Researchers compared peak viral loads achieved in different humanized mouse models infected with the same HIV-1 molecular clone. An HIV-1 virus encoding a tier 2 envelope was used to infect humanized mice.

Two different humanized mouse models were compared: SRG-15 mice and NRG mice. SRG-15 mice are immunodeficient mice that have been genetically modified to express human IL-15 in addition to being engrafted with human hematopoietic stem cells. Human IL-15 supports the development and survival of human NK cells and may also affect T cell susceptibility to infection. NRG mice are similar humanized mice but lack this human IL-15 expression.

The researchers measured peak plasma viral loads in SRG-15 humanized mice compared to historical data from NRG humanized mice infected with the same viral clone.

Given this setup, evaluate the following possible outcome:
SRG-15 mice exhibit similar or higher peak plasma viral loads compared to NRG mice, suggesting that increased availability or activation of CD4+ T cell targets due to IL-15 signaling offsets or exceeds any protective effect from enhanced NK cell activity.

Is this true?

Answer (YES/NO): YES